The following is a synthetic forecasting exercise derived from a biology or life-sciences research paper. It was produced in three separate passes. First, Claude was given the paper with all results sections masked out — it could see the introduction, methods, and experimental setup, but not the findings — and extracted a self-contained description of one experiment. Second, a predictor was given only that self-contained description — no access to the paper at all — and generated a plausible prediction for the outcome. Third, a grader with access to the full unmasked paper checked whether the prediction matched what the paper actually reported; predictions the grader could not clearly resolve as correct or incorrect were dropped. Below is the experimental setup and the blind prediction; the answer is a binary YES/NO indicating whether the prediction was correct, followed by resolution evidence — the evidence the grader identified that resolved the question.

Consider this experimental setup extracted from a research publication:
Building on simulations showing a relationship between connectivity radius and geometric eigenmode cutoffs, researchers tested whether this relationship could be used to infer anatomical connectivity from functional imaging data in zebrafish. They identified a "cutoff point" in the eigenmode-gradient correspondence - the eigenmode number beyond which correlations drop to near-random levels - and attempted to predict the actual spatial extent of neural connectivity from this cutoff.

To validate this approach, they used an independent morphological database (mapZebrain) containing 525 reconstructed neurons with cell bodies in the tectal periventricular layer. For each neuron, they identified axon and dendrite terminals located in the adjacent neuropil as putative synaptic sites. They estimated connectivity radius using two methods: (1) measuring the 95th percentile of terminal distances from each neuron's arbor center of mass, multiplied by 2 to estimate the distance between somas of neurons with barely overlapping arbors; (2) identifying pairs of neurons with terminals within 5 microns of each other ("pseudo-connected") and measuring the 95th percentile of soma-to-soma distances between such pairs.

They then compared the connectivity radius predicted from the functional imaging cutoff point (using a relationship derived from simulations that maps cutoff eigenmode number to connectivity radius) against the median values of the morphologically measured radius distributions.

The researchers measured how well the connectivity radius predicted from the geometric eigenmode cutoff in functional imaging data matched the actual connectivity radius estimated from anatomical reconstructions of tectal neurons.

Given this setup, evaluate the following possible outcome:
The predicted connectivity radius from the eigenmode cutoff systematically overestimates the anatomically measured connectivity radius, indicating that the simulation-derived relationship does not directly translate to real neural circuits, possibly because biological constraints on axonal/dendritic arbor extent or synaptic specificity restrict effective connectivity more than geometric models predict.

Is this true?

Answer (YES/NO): NO